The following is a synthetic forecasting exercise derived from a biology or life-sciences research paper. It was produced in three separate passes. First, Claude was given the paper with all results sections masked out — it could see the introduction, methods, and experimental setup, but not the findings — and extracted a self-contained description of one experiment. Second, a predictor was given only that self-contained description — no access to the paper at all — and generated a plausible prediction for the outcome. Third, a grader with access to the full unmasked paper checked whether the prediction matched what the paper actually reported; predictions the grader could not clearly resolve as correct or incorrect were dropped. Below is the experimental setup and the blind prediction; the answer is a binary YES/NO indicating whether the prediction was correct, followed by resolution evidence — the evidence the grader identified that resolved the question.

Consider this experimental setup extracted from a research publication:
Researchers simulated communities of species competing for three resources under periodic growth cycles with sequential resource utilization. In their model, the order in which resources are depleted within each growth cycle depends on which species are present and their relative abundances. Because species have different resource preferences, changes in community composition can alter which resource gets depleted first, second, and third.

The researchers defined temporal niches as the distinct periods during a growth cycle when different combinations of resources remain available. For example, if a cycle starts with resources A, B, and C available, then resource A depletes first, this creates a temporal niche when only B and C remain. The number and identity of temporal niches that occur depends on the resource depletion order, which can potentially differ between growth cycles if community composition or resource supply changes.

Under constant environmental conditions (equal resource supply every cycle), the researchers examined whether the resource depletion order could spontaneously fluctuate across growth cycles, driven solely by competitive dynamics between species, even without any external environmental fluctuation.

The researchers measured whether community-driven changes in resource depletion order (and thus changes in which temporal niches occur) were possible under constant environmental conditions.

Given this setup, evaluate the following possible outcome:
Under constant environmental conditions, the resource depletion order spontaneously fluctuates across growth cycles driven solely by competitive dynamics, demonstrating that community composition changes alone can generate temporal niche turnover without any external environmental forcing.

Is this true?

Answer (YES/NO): YES